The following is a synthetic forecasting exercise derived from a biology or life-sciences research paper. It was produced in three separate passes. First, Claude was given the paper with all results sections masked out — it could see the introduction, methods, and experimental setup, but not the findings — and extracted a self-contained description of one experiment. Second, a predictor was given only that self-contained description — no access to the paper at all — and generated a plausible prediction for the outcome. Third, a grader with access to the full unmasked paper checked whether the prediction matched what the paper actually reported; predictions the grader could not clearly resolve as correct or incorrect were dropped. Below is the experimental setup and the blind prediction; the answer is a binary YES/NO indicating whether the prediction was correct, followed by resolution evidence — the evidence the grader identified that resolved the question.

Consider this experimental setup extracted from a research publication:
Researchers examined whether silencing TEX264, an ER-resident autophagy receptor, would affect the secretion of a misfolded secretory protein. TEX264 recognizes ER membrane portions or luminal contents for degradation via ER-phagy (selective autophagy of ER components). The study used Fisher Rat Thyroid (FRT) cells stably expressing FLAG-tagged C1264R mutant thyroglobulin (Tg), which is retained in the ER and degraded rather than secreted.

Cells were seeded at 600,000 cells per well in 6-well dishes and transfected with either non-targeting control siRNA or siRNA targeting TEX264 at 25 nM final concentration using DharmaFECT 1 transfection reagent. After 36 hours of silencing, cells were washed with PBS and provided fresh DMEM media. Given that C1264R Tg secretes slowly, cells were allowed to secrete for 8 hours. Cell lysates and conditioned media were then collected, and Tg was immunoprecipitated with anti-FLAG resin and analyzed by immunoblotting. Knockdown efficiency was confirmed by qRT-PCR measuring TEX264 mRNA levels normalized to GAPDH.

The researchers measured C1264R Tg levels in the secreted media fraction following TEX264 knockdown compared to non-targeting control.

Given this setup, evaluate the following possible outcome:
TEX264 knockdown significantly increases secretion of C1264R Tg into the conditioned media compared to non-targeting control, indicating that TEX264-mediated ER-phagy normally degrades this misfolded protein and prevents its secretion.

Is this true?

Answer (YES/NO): YES